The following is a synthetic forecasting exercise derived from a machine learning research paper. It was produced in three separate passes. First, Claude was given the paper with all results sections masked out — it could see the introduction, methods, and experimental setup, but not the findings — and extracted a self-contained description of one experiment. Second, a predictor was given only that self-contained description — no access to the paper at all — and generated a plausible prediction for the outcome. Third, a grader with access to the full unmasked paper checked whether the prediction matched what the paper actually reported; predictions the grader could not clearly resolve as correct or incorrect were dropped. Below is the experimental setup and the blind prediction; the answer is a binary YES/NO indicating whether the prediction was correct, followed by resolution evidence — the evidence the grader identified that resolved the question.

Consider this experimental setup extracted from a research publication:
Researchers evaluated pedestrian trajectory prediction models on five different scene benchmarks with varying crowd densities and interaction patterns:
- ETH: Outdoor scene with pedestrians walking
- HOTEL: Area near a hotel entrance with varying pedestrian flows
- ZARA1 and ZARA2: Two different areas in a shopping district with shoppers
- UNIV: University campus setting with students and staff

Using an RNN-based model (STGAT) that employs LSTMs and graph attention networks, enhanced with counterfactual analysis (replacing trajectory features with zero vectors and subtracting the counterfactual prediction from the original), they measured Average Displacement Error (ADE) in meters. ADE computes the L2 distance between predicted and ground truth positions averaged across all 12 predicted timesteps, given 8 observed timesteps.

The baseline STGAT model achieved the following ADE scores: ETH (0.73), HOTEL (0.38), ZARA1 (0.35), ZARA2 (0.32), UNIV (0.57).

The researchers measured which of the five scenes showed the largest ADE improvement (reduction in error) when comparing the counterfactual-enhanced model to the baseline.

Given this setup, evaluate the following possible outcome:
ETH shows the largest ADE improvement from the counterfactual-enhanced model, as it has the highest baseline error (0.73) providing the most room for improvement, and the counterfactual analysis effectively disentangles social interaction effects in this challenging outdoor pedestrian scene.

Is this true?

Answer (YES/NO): YES